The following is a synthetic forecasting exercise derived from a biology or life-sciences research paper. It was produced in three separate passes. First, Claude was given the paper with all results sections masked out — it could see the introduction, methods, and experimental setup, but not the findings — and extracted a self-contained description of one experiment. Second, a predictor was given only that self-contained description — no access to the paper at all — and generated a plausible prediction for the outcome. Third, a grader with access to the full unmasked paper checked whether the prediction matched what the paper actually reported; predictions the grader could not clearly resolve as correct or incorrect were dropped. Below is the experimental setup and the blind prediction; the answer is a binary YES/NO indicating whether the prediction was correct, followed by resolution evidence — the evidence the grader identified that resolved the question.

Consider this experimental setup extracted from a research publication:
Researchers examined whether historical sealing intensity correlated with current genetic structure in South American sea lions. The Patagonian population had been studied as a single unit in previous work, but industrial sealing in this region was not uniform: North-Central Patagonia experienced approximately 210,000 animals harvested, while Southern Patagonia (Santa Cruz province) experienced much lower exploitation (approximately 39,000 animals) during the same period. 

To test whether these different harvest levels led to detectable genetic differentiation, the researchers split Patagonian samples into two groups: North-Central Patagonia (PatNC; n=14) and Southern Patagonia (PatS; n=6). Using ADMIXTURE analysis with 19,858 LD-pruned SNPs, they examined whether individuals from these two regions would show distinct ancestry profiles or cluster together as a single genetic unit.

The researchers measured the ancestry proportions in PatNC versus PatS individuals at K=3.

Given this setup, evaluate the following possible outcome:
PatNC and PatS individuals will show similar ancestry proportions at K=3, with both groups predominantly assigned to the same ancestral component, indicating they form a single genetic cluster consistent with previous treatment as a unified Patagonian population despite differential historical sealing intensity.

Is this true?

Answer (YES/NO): NO